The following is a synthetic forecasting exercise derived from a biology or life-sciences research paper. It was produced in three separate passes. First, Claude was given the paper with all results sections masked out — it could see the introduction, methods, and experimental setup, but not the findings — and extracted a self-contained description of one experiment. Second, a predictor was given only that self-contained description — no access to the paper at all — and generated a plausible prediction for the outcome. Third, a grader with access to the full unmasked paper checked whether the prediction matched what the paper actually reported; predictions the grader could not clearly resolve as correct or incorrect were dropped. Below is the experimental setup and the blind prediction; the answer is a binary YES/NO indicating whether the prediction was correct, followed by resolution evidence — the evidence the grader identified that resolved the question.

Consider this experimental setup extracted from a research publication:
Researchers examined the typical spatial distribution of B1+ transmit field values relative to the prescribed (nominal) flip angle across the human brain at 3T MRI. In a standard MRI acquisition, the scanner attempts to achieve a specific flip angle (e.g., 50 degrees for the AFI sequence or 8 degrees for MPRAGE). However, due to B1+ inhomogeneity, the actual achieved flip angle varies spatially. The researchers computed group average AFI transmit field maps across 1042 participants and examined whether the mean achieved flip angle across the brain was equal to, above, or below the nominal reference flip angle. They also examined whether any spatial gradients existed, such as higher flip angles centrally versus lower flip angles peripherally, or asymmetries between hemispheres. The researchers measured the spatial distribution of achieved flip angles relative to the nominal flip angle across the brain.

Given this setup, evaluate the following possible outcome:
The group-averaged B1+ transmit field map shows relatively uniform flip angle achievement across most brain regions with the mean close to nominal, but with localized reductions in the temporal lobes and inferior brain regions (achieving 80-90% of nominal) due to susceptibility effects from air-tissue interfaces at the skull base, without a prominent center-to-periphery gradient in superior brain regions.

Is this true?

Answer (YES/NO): NO